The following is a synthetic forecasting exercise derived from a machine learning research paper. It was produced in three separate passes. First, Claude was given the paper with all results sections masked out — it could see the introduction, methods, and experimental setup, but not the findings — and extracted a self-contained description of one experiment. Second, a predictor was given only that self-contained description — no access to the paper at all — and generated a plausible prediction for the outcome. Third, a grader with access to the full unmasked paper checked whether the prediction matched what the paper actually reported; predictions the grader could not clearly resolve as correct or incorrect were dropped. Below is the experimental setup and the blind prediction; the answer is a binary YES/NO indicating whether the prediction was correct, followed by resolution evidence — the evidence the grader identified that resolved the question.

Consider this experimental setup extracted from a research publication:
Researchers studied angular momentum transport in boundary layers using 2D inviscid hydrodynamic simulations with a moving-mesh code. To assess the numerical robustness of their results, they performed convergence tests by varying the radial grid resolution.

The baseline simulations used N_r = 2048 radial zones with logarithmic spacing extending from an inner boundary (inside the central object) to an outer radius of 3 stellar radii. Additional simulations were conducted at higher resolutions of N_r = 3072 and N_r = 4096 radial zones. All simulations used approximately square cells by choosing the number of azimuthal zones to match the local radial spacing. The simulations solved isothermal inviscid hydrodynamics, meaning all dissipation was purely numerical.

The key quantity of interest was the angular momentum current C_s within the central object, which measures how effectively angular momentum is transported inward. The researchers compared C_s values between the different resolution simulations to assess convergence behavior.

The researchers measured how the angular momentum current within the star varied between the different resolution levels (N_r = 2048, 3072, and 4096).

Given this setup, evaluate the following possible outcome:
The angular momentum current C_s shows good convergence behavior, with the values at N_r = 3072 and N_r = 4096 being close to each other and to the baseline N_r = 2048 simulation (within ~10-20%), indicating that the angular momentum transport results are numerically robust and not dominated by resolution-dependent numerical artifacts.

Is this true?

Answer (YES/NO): NO